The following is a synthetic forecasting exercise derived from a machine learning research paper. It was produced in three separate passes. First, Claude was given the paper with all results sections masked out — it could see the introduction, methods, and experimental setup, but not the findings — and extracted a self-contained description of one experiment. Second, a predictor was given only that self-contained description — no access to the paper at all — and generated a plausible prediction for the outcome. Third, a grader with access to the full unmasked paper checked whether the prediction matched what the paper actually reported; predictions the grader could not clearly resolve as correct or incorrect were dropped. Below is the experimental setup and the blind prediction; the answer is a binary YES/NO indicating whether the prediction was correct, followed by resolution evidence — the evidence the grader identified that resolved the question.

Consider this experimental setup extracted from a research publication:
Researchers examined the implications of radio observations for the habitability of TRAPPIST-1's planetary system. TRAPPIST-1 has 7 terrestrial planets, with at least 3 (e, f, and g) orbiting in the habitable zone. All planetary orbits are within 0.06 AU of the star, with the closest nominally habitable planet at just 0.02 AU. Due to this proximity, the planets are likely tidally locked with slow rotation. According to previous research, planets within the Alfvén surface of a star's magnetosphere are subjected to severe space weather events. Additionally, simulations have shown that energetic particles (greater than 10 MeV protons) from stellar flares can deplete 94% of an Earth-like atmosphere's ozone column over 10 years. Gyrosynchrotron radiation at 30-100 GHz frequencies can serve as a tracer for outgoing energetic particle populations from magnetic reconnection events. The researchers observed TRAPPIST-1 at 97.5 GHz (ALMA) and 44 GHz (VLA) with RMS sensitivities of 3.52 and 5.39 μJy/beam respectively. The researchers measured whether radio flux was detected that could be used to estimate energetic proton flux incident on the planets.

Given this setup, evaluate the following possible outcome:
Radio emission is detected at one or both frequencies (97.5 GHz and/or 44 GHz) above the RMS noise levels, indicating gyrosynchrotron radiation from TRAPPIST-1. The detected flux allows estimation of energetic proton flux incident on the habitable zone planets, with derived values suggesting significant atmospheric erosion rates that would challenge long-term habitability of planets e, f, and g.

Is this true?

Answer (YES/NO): NO